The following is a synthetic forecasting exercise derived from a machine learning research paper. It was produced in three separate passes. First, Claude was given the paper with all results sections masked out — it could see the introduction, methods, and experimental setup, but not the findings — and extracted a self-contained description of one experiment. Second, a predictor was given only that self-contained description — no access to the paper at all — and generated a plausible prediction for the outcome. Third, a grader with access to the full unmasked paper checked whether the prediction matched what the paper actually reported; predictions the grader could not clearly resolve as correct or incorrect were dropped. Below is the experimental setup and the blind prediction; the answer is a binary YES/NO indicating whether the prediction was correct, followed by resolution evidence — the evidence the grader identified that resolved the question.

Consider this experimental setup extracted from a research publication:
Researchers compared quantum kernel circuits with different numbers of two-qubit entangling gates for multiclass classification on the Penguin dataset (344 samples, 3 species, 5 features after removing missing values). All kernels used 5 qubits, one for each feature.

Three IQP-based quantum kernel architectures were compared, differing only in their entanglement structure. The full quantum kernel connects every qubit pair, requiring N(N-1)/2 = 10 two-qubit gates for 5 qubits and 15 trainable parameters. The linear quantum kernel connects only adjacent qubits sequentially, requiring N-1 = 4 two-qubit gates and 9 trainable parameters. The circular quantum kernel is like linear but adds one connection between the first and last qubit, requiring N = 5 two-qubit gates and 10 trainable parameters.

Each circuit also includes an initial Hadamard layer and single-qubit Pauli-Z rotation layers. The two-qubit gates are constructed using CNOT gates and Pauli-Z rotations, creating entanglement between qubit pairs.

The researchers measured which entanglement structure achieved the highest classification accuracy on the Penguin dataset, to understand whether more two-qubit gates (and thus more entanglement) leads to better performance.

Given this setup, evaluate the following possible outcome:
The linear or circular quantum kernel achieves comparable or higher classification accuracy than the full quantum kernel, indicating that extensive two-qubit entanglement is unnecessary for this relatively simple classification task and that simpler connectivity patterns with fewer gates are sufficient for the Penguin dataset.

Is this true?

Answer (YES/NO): YES